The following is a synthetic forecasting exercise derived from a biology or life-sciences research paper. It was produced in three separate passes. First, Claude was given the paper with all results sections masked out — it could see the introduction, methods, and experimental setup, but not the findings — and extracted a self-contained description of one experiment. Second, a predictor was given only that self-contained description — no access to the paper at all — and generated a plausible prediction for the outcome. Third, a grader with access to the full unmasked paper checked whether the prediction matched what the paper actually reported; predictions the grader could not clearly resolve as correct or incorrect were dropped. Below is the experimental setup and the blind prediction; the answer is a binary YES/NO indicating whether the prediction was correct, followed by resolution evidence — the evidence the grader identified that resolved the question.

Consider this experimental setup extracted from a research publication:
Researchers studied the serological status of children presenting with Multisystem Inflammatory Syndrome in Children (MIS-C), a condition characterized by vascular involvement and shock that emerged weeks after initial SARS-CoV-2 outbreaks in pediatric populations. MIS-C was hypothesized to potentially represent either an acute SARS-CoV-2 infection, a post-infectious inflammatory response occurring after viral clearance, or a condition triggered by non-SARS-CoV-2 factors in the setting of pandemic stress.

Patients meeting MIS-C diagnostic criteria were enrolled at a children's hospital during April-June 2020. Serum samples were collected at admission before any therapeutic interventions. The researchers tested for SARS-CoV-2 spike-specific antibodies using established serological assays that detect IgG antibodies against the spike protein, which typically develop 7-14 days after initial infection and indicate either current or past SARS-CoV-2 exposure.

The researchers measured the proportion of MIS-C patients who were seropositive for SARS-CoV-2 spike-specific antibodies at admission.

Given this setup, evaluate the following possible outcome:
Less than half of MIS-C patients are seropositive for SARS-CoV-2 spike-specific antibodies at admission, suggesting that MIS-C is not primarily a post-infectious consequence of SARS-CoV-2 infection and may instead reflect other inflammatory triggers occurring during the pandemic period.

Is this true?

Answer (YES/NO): NO